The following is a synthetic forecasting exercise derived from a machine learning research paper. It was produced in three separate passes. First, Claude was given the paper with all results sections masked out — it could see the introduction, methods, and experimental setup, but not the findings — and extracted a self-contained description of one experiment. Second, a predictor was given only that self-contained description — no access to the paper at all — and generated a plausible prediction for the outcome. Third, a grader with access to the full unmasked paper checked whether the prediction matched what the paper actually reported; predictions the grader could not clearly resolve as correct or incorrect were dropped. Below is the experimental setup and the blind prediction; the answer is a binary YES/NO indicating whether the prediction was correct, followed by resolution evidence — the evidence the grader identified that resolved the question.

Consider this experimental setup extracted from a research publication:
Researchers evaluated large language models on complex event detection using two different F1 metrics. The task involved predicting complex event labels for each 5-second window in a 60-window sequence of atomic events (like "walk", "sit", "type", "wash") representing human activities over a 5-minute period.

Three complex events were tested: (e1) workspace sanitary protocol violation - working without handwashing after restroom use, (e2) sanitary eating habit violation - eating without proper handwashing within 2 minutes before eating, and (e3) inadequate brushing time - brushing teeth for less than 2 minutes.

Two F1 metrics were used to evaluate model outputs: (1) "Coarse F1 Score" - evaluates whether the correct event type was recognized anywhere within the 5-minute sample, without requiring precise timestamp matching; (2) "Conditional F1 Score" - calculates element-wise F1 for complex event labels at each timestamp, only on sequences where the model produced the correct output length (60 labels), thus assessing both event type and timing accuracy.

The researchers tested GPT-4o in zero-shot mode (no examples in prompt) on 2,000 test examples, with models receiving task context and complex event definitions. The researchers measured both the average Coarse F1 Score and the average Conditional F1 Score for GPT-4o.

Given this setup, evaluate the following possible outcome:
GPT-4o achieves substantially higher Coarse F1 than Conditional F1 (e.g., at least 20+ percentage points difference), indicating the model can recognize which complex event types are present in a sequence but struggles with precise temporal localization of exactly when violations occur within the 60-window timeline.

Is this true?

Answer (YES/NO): YES